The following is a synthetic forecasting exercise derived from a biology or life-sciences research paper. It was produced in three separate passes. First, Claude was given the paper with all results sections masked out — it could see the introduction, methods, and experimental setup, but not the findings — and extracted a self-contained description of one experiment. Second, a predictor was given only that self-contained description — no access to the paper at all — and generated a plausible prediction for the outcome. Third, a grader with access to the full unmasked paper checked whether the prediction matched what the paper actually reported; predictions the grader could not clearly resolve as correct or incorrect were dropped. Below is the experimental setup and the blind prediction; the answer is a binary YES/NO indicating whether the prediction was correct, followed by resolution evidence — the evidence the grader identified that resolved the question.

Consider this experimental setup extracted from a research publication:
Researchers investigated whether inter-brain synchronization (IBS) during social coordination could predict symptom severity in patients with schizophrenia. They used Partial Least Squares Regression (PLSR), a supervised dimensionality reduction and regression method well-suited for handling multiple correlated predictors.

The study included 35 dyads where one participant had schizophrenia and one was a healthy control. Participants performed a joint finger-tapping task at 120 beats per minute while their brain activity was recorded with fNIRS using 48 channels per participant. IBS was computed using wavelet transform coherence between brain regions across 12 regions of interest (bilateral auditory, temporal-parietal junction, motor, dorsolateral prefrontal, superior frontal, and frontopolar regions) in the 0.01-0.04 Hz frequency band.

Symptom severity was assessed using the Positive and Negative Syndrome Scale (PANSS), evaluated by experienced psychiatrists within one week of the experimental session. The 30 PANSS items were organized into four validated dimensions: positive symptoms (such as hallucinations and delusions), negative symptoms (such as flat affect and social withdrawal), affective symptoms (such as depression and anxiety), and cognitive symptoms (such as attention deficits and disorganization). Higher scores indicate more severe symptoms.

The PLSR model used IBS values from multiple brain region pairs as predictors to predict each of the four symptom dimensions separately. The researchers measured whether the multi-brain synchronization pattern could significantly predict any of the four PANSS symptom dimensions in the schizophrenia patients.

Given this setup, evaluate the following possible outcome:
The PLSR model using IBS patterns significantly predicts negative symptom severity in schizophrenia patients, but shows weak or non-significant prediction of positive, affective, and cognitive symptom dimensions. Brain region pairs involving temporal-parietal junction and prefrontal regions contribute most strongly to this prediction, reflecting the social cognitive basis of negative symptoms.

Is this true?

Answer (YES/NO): NO